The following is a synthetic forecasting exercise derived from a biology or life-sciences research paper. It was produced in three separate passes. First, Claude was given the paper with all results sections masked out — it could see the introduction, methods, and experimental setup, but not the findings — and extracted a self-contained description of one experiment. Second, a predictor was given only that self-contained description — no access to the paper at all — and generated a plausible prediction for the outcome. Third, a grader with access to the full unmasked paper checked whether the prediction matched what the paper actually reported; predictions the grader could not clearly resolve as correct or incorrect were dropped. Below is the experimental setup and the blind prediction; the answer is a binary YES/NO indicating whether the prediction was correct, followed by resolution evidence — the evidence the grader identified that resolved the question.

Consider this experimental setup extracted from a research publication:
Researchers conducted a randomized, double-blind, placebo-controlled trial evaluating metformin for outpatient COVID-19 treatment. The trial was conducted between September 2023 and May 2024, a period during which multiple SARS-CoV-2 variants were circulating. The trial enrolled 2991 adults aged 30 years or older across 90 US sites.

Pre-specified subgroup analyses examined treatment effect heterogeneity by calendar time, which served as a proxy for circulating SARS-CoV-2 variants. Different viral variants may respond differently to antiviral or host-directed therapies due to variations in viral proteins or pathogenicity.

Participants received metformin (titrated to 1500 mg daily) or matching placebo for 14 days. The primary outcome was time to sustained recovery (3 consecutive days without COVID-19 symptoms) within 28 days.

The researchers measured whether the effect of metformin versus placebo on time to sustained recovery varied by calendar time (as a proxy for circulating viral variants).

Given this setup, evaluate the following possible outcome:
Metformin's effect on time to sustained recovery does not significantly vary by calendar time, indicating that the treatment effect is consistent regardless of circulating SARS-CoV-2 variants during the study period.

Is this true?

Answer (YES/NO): NO